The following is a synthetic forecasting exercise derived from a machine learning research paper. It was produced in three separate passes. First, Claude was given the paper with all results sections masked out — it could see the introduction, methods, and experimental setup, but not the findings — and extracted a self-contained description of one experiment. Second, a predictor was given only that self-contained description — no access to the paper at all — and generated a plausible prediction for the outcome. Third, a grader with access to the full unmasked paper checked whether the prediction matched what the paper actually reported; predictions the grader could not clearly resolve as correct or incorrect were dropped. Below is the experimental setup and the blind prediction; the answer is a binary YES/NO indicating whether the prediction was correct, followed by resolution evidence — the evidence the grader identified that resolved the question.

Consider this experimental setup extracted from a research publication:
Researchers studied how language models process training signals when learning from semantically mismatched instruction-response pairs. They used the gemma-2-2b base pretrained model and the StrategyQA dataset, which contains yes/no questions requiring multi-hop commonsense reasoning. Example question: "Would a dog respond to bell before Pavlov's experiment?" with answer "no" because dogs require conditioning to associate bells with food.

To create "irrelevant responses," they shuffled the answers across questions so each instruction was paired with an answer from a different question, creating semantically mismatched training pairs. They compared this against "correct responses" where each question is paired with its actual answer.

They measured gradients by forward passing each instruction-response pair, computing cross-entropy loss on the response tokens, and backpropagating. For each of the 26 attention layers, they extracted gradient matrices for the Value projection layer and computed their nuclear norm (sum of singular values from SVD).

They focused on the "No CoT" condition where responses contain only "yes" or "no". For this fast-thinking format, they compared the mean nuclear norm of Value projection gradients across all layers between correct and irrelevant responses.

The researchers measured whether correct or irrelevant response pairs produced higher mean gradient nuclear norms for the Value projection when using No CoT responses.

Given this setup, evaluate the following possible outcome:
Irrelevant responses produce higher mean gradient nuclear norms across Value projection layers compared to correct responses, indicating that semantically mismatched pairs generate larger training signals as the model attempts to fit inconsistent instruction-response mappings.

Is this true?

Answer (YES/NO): NO